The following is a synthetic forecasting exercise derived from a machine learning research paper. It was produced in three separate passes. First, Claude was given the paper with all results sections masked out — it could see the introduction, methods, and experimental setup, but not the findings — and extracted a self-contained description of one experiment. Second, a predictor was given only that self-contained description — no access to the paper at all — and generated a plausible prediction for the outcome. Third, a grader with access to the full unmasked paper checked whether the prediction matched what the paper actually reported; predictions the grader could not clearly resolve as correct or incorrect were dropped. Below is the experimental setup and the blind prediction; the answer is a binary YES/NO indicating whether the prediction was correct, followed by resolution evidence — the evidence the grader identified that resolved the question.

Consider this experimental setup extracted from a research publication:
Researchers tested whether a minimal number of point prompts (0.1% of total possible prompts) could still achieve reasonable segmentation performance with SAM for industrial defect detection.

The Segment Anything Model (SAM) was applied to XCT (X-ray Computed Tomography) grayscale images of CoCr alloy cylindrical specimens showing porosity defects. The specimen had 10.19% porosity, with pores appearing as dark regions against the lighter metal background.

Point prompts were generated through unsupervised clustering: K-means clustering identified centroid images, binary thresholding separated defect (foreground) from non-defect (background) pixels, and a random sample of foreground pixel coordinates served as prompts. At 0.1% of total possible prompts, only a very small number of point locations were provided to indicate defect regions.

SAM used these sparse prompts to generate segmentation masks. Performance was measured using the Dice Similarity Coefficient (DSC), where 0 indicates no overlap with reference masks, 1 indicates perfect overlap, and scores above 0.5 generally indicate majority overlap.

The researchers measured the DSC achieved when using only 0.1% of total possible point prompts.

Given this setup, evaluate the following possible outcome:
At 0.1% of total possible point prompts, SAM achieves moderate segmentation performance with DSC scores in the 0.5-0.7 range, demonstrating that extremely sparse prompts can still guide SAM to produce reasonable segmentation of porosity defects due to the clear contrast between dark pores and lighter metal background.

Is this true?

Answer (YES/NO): YES